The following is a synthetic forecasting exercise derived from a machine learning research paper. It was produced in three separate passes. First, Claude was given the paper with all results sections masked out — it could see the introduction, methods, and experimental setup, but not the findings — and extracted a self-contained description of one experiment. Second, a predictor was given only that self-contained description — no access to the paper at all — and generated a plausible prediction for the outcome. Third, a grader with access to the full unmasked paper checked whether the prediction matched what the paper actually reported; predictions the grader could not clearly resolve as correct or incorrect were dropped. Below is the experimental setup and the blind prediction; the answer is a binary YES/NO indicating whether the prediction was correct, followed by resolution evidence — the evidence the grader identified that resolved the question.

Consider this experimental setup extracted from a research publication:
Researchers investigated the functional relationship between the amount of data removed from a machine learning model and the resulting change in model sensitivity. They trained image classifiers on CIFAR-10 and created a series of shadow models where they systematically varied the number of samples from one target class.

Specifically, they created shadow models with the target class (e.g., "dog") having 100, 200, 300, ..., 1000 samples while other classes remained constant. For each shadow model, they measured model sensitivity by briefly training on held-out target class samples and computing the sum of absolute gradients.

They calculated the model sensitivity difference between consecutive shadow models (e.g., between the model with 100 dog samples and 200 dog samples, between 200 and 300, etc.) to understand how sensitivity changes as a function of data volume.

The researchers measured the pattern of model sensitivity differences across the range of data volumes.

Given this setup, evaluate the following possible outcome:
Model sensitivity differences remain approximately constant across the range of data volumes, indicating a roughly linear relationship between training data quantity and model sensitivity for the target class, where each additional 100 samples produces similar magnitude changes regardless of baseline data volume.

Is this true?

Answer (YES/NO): YES